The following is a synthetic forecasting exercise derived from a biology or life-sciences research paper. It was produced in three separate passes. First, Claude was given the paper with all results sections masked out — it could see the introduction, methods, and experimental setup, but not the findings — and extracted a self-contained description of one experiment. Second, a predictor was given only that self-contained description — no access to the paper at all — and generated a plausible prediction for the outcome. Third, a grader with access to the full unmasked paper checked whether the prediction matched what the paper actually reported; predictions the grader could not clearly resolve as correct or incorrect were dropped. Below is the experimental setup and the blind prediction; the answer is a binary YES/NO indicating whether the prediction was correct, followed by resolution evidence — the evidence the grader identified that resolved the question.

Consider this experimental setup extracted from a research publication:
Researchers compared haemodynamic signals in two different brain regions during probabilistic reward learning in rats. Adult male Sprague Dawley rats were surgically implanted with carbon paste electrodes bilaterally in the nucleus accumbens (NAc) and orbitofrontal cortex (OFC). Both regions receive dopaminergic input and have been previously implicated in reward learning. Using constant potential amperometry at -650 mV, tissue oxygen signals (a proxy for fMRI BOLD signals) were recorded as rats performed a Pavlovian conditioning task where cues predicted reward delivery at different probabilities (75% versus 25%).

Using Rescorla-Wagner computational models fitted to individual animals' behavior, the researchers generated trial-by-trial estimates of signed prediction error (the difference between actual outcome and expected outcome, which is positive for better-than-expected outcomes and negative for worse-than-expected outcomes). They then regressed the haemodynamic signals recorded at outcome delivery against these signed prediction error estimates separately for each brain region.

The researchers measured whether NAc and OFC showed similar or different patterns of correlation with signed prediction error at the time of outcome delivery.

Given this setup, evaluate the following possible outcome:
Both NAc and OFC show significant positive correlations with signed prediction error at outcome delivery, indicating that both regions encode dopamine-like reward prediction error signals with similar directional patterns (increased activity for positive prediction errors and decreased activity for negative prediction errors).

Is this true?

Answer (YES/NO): NO